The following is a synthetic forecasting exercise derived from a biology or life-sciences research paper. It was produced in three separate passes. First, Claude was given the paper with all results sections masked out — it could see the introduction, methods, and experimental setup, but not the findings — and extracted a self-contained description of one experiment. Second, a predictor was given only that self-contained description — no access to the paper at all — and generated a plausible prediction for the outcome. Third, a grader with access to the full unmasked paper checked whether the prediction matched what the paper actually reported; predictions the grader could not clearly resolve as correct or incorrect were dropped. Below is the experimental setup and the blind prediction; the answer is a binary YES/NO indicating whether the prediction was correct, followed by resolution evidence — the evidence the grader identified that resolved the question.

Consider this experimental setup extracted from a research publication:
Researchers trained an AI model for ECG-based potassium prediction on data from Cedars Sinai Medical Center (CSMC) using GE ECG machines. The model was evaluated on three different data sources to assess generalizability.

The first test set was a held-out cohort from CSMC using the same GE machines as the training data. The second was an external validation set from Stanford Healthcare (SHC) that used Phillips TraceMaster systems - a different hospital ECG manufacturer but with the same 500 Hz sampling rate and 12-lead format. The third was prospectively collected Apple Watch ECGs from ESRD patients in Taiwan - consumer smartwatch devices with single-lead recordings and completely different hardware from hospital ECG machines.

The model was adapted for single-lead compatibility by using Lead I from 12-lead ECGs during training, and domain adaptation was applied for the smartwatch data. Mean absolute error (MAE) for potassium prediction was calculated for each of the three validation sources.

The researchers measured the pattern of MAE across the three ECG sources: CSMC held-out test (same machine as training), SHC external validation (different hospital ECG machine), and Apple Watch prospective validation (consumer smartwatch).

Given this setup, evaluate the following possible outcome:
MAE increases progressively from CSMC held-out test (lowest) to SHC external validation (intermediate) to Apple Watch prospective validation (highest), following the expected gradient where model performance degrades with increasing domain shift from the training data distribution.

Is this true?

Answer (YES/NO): NO